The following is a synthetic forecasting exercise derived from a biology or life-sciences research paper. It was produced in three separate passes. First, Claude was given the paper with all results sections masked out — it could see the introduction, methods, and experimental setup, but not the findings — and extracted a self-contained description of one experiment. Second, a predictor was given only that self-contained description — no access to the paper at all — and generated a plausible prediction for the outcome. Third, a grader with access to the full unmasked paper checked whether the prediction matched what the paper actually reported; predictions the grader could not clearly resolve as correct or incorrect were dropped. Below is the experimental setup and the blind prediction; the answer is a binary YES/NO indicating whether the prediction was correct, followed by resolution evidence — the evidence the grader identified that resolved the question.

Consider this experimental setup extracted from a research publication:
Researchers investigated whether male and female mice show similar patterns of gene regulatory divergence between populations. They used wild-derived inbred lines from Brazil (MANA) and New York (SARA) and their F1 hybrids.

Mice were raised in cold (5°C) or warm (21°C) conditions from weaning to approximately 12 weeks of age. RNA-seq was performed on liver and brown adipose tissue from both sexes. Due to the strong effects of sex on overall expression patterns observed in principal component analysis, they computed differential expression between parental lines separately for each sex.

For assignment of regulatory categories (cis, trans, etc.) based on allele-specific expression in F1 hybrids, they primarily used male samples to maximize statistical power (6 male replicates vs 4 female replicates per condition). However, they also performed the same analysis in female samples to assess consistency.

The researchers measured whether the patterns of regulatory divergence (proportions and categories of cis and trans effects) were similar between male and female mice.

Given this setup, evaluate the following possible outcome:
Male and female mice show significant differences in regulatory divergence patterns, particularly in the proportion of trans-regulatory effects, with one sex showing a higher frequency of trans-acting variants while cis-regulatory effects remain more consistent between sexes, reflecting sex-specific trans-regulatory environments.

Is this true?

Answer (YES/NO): NO